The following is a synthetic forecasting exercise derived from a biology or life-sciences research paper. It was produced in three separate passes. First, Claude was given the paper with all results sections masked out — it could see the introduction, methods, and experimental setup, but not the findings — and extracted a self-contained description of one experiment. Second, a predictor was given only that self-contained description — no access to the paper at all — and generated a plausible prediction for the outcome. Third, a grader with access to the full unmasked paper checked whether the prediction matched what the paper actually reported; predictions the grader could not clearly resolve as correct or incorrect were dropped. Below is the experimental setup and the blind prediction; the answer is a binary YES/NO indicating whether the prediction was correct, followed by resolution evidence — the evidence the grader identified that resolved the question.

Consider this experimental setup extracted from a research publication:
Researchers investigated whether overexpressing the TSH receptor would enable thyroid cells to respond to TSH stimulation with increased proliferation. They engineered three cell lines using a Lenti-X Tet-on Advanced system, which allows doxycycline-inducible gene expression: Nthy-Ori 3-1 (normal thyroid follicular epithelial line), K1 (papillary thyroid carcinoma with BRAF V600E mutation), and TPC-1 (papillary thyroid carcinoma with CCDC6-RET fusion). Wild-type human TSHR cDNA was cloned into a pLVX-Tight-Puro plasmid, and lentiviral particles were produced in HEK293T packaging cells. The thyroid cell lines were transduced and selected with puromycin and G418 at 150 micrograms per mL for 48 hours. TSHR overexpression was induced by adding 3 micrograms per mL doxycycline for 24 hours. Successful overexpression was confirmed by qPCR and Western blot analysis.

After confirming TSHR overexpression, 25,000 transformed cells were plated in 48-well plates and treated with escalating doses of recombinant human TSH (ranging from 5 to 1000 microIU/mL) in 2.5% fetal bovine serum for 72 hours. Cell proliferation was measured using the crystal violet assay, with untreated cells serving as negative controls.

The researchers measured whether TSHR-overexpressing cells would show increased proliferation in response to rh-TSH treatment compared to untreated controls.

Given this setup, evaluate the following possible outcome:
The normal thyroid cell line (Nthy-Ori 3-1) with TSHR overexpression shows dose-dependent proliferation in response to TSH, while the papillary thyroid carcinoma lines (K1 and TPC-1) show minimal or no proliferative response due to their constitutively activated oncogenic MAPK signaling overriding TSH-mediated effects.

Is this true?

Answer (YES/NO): NO